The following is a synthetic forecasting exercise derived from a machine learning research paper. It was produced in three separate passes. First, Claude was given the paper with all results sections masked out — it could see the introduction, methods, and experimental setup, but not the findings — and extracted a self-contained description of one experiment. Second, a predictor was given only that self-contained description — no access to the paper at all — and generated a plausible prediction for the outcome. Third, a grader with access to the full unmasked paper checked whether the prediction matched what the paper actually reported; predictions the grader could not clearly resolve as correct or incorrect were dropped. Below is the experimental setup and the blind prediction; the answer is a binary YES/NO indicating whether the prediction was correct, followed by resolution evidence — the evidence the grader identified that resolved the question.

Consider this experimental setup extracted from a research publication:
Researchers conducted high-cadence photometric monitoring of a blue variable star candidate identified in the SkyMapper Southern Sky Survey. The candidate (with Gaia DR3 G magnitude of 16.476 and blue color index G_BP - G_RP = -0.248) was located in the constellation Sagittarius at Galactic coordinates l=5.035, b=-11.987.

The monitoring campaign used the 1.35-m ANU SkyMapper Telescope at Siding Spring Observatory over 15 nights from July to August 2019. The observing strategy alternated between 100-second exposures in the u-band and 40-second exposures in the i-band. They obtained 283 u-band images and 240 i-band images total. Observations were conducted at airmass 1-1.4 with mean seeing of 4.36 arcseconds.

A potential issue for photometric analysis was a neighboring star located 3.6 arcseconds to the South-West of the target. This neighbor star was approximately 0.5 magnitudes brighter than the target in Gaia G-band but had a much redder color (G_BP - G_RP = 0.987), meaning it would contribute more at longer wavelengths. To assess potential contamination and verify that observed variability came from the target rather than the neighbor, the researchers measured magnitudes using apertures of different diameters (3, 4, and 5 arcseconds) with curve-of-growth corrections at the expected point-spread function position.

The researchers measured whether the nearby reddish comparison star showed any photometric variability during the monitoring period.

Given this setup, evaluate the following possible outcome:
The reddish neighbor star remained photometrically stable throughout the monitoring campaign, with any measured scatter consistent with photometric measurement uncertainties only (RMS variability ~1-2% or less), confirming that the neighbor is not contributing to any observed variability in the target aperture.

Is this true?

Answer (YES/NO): YES